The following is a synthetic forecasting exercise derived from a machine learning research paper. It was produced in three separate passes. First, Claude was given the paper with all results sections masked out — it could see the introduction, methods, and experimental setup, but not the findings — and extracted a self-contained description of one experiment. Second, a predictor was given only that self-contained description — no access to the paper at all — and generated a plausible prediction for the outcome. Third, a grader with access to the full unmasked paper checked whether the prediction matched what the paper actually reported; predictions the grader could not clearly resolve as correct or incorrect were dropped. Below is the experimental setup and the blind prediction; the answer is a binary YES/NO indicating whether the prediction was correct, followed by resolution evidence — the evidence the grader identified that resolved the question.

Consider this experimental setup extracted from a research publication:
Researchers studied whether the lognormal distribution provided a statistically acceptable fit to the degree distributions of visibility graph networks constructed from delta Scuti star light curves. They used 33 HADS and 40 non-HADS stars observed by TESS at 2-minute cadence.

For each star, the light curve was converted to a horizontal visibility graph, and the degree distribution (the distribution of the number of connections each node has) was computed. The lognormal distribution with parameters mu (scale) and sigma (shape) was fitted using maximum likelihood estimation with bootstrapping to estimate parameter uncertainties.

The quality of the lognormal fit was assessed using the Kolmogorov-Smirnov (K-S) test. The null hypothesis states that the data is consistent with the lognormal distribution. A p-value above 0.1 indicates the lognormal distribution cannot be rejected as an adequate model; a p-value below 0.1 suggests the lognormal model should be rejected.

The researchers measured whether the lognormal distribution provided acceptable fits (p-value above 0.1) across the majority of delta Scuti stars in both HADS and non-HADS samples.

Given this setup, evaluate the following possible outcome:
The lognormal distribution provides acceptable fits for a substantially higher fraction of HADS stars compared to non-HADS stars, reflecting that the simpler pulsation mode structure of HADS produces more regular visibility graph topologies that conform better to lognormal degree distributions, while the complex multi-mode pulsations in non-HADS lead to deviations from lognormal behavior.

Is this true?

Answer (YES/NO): NO